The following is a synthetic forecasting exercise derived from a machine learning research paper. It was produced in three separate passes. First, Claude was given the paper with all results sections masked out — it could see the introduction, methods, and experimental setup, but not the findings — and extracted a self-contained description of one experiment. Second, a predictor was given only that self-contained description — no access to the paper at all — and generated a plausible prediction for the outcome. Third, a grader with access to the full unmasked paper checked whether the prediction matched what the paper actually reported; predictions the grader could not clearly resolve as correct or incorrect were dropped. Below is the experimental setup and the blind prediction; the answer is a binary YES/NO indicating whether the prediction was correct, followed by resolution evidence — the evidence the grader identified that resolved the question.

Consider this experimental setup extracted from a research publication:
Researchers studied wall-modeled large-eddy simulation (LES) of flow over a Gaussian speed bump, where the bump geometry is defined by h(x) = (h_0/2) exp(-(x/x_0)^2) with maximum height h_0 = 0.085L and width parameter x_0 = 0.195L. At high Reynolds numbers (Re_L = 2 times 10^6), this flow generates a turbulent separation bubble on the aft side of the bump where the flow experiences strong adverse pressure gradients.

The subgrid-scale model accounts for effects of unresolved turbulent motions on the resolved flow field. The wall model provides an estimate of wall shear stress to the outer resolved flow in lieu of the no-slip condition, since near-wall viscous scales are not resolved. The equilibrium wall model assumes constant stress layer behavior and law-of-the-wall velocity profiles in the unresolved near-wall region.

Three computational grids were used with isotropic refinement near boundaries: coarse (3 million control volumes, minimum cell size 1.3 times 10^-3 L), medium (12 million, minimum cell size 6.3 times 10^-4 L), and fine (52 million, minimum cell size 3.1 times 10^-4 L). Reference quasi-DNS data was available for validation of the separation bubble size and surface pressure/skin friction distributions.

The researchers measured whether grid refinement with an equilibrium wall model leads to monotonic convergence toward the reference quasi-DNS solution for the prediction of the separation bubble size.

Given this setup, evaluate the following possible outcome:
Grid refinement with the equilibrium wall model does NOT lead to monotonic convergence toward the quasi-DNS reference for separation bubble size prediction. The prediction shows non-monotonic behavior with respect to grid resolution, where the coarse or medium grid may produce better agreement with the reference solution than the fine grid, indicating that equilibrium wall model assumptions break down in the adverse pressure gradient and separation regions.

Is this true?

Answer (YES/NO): NO